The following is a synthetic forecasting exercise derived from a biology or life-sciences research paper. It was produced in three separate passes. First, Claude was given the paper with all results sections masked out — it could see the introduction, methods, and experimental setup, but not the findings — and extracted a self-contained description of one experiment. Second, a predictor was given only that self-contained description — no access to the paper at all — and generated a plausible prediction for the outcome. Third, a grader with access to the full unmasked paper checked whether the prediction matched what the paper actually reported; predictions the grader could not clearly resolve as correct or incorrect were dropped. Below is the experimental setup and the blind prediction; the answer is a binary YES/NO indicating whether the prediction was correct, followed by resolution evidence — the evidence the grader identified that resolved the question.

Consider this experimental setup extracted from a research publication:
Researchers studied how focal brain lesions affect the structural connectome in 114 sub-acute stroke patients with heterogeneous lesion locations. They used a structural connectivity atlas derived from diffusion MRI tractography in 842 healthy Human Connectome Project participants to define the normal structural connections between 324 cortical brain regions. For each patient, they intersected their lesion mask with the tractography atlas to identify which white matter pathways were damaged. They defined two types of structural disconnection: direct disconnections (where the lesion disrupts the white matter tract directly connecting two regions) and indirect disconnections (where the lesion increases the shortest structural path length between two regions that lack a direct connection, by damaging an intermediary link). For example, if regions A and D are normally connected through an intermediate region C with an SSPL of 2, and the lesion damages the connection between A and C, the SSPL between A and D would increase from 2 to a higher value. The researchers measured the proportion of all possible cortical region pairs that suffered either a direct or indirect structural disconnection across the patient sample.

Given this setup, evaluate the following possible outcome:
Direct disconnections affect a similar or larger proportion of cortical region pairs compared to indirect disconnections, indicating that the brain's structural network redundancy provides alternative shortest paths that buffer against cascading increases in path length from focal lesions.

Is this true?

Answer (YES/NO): YES